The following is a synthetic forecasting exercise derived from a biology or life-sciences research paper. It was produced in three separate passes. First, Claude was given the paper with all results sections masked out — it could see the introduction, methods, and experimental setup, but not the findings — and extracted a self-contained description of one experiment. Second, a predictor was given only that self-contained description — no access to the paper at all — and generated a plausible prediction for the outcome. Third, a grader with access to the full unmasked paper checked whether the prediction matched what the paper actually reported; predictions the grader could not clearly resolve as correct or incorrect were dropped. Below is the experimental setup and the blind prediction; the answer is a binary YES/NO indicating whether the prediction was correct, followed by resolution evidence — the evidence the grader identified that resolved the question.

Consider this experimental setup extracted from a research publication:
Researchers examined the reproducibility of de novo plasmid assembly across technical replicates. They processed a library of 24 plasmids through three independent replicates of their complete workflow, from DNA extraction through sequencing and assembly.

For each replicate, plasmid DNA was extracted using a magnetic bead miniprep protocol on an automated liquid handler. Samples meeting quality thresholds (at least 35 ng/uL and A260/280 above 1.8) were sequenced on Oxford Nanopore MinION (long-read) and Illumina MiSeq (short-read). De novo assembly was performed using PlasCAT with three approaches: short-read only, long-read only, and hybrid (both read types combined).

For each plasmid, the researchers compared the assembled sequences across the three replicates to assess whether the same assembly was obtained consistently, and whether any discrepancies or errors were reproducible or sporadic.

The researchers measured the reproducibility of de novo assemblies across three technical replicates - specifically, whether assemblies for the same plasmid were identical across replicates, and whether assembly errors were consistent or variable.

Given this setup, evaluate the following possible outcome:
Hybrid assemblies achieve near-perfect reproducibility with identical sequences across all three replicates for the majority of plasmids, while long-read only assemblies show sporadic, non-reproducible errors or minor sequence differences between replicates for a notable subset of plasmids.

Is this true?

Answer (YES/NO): NO